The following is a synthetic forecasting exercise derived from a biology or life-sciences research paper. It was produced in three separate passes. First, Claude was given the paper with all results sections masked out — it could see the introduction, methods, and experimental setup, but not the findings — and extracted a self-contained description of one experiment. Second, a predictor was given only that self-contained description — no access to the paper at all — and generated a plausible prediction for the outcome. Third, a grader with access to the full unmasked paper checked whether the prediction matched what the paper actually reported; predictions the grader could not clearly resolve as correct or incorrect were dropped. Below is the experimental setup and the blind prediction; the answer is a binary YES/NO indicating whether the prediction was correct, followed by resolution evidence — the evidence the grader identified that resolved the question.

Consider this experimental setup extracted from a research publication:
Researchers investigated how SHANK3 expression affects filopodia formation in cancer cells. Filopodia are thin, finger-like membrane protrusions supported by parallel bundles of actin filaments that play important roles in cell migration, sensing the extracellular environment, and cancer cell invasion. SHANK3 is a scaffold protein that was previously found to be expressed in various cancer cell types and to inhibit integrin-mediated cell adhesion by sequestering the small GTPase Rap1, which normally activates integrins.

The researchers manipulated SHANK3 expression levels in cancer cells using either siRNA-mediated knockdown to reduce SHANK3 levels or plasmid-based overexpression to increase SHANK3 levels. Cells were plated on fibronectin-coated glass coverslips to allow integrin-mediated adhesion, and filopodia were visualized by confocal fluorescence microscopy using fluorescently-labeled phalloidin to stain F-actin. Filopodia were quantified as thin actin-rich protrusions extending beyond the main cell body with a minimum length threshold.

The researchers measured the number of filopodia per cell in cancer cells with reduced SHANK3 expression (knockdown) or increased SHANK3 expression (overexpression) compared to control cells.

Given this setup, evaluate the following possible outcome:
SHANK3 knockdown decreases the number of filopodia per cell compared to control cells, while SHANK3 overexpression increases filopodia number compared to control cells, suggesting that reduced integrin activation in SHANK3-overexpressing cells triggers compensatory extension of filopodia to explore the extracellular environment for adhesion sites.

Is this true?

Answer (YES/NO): NO